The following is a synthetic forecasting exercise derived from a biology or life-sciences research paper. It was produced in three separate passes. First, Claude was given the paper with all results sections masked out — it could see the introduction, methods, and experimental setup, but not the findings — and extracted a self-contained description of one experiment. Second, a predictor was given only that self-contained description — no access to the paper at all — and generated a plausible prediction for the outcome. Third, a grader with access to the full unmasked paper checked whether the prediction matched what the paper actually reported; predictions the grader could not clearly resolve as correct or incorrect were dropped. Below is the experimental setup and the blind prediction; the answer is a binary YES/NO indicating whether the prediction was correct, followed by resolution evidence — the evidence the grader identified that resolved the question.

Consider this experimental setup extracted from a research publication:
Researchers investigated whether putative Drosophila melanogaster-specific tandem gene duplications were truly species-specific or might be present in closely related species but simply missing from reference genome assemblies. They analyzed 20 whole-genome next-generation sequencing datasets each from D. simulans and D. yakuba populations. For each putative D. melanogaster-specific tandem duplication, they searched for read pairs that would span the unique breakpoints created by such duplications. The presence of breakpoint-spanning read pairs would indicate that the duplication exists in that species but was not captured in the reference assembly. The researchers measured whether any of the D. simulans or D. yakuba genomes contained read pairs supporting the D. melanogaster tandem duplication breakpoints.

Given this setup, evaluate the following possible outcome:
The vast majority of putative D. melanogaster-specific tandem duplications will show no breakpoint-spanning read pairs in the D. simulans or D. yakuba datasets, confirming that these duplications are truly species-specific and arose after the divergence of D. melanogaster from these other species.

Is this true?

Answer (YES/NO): YES